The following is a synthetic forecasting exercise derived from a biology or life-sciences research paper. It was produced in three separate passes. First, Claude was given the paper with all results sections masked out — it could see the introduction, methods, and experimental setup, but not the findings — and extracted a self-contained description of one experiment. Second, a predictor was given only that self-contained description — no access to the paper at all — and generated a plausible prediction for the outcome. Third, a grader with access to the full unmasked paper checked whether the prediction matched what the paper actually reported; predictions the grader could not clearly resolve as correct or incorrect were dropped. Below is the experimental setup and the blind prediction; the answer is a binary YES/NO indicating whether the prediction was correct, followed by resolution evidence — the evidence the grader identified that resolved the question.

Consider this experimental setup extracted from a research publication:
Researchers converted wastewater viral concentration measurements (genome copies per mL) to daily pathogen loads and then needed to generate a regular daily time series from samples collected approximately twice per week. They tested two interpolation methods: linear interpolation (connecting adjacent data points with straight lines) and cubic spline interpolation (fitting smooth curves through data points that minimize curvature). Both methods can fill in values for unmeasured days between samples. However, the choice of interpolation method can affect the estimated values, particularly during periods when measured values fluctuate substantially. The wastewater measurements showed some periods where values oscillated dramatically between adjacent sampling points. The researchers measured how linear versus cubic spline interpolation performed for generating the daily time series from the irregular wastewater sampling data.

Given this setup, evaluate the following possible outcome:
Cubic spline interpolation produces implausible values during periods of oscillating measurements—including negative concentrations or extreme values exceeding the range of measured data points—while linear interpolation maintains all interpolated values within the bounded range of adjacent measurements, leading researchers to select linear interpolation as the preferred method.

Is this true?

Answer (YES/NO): NO